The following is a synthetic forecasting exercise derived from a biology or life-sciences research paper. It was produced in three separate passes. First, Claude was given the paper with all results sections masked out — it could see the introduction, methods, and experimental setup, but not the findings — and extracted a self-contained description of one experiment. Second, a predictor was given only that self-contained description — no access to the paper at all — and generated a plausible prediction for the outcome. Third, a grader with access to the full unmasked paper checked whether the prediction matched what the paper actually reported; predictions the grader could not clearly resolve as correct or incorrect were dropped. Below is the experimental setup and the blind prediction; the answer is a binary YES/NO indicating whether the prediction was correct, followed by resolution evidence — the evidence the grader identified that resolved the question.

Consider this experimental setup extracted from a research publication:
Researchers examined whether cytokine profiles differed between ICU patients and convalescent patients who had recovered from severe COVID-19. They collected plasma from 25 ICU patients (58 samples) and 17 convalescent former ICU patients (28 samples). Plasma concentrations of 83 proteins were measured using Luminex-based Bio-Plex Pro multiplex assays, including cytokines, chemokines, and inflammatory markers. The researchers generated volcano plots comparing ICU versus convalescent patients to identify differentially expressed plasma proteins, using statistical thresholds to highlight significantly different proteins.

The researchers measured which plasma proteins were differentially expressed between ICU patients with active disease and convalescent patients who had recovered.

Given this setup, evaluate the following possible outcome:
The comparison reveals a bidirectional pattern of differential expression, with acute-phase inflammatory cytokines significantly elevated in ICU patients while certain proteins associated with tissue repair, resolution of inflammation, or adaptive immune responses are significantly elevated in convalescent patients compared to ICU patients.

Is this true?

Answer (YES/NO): NO